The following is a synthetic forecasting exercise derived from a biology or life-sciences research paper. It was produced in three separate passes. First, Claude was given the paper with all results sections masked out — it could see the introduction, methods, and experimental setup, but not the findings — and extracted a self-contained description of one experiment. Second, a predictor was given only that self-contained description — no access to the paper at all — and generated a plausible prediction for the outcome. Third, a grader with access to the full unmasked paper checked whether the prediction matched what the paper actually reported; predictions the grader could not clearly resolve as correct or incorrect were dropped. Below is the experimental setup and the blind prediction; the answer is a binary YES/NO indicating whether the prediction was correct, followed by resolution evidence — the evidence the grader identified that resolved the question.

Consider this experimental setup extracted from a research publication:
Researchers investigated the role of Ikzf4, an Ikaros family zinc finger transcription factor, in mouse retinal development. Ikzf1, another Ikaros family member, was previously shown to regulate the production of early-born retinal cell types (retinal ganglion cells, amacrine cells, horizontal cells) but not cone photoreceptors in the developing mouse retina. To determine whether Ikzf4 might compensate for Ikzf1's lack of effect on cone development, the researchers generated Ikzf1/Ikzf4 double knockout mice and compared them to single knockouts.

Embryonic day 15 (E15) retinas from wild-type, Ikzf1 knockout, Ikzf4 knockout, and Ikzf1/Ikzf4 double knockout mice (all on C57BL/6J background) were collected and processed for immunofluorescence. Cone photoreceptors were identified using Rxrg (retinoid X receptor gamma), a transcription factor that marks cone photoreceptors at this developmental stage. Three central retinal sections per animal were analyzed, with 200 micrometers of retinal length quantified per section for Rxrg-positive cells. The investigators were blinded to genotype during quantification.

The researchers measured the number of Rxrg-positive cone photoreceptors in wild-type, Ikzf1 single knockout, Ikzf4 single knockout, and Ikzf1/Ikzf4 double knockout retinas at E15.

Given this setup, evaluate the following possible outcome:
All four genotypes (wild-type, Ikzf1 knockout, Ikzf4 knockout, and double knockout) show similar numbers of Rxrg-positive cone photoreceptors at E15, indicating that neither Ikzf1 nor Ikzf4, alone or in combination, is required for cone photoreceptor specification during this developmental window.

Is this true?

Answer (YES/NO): NO